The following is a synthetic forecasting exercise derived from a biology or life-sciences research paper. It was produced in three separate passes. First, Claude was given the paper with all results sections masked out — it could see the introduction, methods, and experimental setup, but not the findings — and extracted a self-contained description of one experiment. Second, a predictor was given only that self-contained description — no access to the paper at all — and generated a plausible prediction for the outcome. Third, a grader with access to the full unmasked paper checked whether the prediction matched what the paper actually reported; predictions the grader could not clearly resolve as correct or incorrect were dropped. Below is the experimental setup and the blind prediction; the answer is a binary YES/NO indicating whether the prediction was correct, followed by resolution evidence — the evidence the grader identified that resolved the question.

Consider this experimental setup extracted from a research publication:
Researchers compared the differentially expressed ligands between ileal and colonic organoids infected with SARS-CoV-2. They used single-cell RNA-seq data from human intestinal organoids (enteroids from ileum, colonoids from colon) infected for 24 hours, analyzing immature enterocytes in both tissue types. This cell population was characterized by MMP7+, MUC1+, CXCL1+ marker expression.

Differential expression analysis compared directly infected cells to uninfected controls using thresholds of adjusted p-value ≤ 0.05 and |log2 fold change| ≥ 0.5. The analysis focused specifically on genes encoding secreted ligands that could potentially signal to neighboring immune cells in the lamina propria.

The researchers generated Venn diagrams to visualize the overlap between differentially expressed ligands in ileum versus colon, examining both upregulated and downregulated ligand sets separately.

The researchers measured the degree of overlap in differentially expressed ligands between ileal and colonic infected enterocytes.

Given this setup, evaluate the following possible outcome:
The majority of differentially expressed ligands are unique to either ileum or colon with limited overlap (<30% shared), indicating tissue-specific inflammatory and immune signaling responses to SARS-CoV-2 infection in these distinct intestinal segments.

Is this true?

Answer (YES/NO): NO